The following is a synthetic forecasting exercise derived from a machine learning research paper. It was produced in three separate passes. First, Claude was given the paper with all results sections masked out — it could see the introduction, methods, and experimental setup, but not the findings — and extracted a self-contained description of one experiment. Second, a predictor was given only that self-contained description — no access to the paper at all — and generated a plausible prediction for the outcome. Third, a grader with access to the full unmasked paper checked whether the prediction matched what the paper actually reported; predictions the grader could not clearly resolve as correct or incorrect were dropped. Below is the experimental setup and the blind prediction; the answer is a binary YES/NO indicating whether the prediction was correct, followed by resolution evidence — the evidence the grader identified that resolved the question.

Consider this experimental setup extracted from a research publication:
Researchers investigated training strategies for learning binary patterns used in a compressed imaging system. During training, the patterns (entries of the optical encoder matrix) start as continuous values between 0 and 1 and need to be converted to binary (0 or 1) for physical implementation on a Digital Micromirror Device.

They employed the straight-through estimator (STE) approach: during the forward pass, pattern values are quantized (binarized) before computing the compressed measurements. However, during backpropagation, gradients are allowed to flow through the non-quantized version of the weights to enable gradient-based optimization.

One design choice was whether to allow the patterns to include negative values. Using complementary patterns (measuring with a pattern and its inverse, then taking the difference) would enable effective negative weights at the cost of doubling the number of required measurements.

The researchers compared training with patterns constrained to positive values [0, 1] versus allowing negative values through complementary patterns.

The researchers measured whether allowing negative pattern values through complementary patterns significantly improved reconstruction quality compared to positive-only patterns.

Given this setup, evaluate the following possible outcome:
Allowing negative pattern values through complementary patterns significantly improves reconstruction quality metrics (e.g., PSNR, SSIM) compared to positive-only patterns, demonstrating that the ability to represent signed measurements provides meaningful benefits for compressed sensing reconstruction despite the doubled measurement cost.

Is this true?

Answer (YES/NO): NO